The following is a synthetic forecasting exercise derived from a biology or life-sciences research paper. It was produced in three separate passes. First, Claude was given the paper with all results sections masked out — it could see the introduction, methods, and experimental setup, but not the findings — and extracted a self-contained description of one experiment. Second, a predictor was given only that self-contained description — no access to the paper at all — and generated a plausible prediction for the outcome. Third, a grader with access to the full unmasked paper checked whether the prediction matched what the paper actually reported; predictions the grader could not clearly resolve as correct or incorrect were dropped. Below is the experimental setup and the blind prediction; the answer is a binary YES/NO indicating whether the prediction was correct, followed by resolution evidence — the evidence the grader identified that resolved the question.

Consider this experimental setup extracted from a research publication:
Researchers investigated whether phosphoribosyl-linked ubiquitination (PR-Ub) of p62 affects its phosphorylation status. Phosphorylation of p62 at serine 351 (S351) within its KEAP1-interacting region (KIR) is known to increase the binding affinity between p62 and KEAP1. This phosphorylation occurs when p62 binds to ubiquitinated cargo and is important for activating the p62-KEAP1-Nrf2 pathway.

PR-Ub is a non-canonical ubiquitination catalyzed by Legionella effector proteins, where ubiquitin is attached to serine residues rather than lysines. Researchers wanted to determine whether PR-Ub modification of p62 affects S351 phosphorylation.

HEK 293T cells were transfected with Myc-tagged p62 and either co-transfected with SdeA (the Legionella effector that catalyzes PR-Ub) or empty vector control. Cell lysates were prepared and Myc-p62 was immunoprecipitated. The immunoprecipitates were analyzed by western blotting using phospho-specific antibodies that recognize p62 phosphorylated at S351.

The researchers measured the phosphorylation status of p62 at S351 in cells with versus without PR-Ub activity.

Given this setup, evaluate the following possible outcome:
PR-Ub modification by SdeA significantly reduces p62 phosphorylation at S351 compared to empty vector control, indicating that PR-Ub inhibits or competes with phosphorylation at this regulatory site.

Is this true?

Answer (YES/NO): NO